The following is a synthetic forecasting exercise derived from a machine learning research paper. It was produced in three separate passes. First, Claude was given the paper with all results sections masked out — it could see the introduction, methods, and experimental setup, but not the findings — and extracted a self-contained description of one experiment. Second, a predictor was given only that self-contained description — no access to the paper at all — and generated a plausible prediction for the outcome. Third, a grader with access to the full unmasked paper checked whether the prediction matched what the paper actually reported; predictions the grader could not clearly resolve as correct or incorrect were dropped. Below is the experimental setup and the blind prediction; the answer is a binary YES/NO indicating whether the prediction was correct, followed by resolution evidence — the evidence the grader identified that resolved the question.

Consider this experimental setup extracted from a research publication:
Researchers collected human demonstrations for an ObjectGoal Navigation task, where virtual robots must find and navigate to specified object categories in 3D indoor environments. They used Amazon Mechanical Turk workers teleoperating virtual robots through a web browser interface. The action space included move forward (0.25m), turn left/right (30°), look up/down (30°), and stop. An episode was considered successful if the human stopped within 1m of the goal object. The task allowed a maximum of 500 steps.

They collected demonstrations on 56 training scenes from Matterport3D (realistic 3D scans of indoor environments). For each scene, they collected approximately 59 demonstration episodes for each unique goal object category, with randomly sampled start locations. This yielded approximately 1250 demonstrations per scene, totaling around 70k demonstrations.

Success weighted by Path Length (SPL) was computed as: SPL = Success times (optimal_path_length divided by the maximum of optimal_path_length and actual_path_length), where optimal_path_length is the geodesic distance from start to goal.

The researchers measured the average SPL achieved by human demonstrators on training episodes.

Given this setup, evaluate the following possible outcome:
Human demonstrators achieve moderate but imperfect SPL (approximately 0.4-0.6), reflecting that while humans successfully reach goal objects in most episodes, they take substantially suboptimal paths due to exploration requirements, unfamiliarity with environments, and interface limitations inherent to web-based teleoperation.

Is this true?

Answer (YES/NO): YES